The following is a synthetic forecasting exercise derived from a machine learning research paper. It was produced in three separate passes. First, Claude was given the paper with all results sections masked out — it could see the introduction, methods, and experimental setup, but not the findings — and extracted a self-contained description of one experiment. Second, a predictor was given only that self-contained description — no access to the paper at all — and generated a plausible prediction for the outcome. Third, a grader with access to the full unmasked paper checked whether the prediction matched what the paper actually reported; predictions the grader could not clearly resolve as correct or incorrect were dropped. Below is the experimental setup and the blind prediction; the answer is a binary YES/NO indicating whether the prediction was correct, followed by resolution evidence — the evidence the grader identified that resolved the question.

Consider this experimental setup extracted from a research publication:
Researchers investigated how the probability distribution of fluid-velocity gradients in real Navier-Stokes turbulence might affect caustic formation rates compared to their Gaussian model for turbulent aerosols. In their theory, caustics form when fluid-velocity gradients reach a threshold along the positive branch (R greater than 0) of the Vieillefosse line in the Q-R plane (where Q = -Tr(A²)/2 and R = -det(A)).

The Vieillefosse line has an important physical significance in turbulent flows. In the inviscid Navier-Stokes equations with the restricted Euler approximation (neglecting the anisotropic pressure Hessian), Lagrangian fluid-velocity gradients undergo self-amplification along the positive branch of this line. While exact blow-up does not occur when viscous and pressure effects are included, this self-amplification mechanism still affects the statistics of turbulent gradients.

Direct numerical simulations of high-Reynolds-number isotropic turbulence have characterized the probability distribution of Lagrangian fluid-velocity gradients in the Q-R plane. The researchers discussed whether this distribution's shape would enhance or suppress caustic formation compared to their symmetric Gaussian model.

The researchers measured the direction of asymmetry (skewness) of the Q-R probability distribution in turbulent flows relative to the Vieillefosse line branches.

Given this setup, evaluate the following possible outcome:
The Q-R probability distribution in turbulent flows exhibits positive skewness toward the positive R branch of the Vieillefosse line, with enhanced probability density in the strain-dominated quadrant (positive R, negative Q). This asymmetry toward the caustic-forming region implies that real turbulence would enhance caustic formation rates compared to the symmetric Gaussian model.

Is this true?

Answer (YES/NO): YES